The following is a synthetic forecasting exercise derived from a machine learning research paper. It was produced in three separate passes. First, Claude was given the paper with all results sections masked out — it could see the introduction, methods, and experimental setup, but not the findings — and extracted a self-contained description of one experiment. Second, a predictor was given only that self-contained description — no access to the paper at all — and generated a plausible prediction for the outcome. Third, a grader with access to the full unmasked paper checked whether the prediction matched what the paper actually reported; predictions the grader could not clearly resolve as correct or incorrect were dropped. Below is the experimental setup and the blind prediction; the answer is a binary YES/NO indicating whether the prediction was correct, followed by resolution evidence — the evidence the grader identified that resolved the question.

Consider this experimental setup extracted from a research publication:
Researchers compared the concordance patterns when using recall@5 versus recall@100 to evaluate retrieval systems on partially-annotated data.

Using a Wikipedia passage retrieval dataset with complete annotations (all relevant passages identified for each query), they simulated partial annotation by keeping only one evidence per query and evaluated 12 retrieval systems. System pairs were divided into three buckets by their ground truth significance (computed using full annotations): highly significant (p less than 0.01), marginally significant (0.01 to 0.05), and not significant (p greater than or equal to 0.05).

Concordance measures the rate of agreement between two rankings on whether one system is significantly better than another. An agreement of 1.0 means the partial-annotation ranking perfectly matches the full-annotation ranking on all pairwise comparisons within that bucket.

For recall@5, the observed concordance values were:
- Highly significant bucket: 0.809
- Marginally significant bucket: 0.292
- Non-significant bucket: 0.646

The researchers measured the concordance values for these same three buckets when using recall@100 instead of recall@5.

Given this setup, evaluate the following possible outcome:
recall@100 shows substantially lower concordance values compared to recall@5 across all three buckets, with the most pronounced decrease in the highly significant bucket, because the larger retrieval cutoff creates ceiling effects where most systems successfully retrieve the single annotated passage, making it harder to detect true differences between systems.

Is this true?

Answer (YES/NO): NO